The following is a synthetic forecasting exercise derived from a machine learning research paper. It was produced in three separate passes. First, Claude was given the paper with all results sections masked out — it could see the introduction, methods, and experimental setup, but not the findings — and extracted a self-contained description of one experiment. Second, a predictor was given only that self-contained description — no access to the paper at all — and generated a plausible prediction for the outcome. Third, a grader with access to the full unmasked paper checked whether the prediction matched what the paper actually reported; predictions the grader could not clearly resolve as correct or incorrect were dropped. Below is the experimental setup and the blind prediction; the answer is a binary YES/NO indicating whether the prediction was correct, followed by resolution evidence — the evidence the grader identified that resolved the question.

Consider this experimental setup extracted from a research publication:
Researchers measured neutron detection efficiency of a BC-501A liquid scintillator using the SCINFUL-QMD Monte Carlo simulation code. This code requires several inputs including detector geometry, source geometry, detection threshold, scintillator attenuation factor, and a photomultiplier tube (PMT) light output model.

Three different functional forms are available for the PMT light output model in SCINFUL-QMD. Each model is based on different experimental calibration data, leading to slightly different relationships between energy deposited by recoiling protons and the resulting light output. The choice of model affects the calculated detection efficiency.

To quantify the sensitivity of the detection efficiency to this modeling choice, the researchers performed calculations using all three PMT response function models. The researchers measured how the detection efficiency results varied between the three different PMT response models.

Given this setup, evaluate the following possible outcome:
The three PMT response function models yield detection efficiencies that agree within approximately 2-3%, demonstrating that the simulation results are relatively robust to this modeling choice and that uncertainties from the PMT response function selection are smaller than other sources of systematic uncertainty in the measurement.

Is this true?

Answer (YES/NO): NO